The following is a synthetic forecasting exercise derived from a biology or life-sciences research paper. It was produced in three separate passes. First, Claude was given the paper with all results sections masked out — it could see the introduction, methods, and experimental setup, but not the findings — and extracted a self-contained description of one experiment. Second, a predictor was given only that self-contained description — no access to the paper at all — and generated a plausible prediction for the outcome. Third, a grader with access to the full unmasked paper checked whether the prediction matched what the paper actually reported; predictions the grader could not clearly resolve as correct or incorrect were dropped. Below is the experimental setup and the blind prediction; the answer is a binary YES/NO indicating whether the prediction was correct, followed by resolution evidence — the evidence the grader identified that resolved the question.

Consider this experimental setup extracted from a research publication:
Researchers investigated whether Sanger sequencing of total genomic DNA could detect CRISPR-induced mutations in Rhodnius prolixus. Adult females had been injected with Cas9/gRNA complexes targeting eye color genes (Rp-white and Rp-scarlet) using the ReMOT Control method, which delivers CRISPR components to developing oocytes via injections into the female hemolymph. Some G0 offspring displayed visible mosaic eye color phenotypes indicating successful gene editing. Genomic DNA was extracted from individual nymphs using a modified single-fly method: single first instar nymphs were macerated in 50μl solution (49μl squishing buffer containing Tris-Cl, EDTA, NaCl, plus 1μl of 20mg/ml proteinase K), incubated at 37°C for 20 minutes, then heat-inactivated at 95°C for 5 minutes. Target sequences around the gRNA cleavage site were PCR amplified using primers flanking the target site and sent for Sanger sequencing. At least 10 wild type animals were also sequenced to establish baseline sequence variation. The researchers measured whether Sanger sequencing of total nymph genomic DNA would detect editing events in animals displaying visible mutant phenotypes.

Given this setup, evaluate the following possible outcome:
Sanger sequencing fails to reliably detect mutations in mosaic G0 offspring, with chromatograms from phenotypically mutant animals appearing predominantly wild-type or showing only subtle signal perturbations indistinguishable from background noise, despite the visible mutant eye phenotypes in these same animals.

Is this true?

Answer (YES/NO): YES